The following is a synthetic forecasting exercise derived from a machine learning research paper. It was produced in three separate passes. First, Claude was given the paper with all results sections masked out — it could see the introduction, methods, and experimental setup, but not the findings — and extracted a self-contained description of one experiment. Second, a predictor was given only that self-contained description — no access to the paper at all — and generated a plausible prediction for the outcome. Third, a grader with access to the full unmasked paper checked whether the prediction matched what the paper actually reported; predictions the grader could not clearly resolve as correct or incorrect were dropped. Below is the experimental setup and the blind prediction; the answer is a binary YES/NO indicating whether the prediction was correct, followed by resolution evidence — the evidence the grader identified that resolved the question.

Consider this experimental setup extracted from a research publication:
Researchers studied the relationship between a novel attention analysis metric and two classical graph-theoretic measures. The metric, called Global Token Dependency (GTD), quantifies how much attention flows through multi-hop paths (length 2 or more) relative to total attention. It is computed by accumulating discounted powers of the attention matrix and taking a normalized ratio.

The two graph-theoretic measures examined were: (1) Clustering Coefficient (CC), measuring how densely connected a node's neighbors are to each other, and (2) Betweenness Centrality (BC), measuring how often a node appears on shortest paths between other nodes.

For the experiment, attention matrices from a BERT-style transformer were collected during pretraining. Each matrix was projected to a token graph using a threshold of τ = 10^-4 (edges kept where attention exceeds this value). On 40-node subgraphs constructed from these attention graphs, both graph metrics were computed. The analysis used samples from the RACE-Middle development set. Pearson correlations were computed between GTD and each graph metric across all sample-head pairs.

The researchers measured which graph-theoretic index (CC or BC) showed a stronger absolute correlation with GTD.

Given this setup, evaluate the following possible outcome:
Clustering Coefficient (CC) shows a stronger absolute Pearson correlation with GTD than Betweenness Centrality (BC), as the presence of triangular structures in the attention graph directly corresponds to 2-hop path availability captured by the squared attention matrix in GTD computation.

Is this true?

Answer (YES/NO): YES